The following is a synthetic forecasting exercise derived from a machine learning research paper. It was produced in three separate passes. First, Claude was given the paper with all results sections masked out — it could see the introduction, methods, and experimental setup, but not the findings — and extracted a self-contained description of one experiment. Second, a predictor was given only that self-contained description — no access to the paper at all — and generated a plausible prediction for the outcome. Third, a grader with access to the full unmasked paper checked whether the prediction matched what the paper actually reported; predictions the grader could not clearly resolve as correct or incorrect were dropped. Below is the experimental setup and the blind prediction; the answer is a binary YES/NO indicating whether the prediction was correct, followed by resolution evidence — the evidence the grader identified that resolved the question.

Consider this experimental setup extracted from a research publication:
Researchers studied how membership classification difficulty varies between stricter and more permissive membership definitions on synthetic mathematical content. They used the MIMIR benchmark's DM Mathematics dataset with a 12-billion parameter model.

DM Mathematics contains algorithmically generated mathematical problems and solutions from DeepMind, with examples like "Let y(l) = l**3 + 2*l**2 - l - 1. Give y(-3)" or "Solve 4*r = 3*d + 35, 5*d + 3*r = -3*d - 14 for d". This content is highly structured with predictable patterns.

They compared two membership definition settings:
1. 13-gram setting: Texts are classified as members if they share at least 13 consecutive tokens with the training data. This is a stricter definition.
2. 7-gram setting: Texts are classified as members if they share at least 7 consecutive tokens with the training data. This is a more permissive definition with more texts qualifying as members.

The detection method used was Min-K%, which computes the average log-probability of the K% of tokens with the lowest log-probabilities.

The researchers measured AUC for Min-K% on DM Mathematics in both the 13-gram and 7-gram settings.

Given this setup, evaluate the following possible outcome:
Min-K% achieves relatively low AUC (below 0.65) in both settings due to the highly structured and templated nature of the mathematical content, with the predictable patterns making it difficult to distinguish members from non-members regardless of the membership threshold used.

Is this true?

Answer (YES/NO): NO